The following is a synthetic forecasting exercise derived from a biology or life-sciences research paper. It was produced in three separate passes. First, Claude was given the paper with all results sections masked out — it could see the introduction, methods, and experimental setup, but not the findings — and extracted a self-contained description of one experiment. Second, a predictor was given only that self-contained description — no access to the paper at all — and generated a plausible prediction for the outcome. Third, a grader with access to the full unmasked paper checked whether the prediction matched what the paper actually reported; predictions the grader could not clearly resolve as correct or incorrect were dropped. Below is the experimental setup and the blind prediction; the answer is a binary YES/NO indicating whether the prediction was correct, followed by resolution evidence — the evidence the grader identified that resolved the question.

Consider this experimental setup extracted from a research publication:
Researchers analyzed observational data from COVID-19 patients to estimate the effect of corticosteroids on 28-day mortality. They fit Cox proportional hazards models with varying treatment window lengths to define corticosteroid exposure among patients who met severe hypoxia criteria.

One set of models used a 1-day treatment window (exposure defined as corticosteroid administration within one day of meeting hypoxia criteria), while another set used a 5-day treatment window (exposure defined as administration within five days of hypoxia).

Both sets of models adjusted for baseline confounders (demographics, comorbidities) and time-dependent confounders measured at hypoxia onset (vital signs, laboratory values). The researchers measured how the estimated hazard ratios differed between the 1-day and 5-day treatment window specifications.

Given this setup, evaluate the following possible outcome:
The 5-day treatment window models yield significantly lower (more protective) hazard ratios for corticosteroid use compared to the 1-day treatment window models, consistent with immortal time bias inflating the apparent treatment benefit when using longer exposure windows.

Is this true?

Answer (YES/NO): NO